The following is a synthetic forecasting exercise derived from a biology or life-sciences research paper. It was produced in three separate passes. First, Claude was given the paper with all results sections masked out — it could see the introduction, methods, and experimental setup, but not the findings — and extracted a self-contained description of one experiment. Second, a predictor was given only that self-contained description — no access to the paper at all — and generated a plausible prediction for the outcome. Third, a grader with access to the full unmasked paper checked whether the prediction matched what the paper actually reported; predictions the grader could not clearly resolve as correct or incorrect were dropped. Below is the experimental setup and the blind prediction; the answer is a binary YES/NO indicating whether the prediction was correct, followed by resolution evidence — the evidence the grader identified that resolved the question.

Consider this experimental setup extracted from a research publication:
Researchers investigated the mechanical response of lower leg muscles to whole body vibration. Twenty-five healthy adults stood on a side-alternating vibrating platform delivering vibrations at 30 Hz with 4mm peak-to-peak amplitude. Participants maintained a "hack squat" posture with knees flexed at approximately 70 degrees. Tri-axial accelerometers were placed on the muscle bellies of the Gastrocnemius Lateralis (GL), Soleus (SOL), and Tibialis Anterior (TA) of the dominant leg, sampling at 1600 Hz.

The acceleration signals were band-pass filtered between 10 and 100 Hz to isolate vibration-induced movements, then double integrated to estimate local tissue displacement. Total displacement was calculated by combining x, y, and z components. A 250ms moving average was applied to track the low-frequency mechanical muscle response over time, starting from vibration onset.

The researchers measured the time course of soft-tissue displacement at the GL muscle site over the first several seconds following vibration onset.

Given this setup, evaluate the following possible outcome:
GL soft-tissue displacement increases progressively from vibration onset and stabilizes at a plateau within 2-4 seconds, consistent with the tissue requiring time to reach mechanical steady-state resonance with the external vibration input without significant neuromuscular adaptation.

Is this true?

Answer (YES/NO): NO